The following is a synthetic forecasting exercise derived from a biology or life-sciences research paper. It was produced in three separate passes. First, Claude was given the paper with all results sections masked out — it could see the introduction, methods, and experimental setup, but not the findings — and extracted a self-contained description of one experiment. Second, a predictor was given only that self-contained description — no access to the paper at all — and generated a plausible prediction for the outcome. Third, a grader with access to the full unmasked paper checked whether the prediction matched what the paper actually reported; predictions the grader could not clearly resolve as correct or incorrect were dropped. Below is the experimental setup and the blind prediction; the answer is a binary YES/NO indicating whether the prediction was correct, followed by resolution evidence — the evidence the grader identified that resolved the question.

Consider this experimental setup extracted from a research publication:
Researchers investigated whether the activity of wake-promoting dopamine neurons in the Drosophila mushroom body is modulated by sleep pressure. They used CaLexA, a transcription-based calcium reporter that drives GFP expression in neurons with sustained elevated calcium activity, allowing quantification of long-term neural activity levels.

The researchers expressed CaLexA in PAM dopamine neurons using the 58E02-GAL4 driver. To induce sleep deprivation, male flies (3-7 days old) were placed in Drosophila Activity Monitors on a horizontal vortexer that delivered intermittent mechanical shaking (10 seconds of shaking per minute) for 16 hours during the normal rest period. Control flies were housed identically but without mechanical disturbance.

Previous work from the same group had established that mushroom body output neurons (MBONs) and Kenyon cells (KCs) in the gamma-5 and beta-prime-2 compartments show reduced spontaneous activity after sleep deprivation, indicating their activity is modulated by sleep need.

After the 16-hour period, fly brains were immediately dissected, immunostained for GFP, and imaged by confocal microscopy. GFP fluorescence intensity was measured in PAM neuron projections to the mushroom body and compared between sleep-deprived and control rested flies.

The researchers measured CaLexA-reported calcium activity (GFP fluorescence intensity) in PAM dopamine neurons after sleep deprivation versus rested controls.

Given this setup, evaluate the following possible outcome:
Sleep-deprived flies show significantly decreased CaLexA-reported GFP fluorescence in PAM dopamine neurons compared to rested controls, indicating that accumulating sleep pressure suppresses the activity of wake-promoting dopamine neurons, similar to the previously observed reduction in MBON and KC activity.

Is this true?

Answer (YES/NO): NO